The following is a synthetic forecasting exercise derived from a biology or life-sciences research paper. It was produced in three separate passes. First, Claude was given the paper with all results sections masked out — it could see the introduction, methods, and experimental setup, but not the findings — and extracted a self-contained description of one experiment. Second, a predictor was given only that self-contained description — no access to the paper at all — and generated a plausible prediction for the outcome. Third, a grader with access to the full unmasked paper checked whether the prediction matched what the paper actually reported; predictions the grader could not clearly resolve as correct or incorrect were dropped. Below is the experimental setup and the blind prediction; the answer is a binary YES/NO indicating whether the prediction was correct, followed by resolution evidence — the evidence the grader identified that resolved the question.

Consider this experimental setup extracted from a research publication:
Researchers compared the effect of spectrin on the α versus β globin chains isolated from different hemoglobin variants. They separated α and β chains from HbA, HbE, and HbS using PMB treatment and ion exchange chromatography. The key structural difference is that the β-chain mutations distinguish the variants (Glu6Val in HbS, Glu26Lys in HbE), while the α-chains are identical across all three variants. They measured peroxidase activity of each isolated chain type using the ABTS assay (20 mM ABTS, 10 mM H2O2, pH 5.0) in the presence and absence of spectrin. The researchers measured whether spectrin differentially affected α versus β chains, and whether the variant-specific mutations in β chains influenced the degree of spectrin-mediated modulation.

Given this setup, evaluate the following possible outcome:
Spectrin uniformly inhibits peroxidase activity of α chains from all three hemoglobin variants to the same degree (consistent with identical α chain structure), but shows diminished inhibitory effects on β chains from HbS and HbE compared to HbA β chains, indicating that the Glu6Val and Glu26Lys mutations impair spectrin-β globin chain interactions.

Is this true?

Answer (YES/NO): NO